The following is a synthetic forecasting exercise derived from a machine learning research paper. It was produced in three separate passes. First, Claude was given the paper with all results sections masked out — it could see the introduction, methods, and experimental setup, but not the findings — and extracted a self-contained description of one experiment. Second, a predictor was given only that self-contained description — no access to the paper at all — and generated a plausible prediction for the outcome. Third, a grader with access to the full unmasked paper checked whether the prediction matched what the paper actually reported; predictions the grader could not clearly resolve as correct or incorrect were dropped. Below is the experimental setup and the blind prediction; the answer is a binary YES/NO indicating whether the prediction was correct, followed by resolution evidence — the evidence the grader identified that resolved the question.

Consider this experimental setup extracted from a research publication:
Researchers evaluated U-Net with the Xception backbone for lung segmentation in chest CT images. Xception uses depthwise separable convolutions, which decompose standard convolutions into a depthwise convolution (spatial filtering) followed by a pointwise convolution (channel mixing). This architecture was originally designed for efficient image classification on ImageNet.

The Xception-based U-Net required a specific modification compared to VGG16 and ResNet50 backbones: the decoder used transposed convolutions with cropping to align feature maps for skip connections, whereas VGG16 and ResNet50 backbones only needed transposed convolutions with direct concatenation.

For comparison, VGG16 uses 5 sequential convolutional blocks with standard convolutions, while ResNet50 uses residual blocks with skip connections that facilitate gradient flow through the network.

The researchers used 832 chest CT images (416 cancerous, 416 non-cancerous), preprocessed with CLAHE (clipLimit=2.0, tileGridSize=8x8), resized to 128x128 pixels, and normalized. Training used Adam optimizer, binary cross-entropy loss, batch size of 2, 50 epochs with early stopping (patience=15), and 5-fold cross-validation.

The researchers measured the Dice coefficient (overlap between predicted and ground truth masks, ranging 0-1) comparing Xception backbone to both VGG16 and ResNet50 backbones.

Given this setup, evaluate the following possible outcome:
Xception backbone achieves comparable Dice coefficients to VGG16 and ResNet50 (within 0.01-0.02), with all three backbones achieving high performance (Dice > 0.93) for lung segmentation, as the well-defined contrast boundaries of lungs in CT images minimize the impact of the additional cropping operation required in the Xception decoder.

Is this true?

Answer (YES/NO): YES